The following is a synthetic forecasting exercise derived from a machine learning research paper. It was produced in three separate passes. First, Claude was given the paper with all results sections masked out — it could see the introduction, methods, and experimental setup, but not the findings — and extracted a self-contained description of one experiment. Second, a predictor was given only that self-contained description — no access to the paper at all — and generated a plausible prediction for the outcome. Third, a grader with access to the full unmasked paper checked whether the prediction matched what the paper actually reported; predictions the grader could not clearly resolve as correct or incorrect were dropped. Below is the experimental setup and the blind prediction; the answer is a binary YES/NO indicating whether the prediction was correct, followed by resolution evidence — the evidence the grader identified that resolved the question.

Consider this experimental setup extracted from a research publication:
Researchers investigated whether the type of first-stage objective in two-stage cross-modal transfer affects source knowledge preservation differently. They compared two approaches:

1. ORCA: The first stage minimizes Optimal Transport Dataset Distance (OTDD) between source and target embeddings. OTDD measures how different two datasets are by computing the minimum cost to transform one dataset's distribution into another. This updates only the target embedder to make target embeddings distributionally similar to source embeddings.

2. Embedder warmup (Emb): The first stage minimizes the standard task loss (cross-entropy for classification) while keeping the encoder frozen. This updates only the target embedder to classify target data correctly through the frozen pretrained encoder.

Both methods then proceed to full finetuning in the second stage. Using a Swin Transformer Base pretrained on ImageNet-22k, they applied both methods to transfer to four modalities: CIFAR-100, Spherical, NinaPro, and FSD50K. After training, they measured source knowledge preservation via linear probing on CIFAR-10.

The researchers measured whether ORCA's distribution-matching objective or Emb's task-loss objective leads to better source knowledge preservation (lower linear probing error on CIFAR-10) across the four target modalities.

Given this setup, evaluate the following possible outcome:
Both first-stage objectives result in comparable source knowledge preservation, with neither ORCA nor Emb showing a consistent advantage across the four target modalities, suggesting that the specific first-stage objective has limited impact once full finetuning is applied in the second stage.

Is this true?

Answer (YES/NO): NO